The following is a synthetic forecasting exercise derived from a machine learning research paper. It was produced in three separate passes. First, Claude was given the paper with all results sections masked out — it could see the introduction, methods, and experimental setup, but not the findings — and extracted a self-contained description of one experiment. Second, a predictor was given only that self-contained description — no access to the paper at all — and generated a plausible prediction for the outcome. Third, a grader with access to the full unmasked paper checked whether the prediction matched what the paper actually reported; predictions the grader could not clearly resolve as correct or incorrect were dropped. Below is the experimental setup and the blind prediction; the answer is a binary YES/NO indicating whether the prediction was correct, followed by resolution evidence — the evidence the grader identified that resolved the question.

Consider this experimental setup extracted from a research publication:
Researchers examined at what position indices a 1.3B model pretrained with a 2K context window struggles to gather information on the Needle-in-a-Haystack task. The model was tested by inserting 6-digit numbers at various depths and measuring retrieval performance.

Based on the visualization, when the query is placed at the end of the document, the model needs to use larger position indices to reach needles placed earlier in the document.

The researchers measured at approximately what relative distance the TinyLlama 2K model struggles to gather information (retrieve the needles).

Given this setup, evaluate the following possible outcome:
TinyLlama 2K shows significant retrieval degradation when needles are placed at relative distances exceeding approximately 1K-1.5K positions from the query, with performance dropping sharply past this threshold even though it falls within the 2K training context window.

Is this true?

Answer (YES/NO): YES